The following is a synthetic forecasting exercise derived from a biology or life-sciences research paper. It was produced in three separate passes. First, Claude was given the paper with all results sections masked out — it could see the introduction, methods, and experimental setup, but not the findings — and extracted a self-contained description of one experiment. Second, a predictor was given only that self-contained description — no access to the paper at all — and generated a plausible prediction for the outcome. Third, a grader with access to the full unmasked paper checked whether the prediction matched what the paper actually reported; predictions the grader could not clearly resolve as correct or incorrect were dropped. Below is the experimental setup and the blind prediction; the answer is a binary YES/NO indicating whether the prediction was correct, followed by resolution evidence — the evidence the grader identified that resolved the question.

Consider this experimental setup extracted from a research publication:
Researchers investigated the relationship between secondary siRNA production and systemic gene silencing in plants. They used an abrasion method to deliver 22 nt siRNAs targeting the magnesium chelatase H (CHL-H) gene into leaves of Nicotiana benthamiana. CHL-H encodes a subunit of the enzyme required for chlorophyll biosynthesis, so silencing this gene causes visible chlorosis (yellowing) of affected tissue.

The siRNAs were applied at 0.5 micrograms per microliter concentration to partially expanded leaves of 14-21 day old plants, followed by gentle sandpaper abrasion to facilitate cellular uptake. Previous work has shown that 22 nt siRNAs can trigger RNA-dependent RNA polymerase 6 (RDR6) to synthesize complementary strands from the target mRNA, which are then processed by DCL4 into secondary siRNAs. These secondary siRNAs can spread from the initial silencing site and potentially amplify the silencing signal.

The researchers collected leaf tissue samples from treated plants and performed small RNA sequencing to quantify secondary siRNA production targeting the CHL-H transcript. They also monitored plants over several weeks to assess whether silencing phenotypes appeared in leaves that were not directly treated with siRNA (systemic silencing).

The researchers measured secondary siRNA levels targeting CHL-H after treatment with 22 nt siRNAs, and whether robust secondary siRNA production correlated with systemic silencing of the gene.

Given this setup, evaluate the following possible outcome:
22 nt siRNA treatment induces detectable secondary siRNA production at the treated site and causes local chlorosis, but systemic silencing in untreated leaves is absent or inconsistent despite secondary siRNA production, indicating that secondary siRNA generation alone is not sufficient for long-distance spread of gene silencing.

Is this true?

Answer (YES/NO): YES